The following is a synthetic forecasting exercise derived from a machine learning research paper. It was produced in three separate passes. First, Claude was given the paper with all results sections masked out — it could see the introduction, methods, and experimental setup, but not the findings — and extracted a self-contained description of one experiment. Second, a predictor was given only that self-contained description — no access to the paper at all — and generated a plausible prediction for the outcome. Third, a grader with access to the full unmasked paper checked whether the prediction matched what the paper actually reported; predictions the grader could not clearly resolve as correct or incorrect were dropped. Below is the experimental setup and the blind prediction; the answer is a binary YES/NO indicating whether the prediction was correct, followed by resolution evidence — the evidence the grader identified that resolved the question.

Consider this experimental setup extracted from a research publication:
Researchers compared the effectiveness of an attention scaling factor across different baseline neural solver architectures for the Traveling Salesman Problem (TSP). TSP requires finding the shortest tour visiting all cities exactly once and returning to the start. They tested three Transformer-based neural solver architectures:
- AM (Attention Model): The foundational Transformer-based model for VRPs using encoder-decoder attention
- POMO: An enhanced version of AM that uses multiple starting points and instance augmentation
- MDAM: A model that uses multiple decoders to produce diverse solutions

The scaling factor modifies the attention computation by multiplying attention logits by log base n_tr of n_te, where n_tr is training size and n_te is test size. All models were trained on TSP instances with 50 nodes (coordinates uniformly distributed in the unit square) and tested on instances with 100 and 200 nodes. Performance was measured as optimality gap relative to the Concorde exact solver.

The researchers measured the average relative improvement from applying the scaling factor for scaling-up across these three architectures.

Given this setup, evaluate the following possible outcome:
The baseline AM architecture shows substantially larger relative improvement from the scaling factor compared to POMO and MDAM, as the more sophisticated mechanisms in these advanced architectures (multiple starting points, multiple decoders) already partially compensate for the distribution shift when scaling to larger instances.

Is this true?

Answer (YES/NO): NO